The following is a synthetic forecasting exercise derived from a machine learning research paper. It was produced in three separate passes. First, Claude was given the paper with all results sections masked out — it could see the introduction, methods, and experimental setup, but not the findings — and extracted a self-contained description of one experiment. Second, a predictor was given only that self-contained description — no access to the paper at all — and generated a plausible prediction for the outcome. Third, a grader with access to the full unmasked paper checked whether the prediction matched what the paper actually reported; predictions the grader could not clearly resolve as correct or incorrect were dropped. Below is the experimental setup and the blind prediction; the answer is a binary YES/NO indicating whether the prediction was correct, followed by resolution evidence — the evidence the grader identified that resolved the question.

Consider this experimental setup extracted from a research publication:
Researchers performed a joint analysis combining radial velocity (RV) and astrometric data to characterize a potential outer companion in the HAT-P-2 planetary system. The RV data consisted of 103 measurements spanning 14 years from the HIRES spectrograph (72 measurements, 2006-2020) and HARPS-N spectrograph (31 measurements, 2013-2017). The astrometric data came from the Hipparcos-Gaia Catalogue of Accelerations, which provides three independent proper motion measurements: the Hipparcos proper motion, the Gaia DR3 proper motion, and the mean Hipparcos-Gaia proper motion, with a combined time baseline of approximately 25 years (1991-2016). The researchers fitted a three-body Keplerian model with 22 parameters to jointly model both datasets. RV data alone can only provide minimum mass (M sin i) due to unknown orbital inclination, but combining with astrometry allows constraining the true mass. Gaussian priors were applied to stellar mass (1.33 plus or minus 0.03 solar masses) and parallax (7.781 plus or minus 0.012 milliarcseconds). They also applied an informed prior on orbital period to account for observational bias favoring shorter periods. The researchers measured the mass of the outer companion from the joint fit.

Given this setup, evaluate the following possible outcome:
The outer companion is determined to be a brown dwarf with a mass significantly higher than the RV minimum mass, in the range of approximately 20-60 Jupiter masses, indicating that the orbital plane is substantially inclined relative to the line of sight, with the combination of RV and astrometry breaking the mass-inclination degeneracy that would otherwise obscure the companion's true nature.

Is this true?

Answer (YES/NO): NO